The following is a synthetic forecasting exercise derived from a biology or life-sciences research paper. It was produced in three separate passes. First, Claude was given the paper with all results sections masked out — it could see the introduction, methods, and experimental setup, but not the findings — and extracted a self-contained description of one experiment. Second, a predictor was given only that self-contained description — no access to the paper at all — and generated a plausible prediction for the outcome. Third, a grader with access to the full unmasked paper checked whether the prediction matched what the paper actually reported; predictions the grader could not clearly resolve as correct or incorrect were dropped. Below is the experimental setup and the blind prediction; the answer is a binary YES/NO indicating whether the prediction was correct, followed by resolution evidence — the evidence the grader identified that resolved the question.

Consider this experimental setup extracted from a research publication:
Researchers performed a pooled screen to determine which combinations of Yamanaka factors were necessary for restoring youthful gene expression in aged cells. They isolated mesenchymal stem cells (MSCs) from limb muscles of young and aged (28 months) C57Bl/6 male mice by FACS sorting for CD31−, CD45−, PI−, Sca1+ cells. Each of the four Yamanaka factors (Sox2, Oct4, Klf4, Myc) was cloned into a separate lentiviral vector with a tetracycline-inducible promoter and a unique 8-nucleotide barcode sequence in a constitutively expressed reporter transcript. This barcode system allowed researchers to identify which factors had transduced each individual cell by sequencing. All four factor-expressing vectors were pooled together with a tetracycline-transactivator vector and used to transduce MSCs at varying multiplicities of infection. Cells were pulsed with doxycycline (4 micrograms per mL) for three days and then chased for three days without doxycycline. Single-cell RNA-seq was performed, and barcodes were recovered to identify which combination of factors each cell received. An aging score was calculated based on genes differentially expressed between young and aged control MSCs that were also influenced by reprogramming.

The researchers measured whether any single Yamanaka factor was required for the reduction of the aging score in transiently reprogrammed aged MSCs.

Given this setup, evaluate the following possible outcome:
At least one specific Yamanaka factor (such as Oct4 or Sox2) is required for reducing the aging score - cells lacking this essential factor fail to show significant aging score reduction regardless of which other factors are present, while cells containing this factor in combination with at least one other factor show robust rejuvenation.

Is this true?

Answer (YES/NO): NO